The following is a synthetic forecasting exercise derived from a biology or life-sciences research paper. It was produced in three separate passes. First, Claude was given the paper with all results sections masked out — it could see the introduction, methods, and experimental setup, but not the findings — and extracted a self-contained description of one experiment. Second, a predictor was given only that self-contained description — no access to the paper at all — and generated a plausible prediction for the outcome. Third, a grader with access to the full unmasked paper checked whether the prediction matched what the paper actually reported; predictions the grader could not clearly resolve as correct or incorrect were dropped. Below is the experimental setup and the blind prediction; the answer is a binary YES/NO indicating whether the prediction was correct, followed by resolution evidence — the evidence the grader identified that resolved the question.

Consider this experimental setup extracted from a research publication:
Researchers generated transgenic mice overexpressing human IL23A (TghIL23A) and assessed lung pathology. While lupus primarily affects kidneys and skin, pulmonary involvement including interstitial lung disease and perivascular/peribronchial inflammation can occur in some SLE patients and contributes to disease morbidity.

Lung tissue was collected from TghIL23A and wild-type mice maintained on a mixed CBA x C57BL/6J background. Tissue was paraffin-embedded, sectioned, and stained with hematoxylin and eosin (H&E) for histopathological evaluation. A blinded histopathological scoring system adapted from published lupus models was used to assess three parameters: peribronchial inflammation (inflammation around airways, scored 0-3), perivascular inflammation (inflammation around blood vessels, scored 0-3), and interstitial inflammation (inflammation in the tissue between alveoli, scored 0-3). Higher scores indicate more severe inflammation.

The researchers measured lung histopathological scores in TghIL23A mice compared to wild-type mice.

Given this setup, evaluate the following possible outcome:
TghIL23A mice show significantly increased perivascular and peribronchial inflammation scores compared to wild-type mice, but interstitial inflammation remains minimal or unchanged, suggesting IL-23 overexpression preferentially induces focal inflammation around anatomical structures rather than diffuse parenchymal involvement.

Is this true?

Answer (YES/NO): NO